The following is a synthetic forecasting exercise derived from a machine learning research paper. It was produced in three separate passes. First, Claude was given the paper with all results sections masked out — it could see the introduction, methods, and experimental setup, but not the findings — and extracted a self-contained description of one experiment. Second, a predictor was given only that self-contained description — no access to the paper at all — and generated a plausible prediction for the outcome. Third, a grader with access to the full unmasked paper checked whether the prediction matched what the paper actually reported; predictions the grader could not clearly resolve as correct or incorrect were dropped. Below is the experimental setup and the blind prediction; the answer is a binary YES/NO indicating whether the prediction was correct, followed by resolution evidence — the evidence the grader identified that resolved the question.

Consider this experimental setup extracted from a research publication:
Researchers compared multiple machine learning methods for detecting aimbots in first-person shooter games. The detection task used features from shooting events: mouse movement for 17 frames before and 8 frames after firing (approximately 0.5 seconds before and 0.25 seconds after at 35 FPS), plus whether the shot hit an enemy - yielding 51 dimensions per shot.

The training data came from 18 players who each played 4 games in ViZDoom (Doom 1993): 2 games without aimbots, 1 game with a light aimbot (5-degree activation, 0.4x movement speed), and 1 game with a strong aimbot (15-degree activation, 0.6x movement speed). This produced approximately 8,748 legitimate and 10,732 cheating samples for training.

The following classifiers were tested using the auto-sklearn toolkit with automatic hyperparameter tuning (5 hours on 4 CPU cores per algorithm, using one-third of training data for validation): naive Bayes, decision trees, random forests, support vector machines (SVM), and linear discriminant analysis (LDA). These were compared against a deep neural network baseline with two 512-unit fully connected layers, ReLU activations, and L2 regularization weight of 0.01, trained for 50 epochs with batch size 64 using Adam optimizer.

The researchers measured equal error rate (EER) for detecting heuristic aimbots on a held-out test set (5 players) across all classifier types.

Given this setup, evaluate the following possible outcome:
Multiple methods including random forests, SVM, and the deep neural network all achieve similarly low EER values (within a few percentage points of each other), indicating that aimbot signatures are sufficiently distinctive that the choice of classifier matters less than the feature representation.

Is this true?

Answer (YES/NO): NO